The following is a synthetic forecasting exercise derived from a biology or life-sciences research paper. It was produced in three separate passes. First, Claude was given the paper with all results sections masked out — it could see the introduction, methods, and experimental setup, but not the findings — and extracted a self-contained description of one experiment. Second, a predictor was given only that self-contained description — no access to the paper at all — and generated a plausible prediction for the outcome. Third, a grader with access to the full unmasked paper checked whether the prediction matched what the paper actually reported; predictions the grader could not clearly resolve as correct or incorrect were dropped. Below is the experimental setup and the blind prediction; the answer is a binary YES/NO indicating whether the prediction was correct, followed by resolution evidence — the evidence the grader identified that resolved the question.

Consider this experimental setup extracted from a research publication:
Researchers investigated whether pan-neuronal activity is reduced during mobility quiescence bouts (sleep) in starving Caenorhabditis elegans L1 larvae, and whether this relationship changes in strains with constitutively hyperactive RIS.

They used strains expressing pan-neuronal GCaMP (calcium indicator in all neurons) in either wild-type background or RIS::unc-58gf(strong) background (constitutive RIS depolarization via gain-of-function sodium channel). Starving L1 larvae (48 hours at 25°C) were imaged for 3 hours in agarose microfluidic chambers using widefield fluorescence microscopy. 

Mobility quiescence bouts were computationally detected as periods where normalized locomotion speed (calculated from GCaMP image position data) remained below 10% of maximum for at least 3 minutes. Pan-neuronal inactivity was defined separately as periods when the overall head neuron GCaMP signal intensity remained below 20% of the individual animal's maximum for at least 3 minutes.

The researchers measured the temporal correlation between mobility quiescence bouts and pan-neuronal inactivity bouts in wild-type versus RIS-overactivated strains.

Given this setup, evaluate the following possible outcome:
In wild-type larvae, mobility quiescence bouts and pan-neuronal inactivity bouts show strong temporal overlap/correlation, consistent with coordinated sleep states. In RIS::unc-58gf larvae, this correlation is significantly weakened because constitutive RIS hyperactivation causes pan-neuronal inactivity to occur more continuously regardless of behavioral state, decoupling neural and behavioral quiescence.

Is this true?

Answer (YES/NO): NO